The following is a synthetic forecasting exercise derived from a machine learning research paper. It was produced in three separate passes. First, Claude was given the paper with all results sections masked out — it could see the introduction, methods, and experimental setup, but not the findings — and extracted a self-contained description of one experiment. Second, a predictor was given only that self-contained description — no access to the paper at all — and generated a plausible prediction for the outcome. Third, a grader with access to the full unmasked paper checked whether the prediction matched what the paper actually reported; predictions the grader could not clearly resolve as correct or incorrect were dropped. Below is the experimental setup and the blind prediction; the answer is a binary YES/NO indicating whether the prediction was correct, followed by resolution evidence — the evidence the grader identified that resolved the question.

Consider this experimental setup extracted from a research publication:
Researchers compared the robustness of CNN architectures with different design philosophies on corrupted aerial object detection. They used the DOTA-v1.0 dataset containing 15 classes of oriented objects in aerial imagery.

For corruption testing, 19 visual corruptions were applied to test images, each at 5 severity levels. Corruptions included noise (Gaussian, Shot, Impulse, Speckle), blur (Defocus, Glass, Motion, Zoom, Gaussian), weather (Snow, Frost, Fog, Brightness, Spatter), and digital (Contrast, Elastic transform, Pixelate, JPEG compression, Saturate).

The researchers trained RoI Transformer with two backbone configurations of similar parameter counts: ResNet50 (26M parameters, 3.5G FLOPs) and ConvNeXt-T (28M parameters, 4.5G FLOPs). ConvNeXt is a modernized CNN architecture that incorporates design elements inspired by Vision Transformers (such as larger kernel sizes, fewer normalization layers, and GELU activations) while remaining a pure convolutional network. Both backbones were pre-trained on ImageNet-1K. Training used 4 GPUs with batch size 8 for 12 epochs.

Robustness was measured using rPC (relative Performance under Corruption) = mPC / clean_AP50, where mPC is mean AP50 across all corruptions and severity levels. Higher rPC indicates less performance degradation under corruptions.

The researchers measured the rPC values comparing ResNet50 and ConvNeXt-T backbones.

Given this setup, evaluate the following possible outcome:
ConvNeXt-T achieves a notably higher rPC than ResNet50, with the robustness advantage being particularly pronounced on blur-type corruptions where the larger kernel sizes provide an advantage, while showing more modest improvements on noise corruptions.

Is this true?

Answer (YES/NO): NO